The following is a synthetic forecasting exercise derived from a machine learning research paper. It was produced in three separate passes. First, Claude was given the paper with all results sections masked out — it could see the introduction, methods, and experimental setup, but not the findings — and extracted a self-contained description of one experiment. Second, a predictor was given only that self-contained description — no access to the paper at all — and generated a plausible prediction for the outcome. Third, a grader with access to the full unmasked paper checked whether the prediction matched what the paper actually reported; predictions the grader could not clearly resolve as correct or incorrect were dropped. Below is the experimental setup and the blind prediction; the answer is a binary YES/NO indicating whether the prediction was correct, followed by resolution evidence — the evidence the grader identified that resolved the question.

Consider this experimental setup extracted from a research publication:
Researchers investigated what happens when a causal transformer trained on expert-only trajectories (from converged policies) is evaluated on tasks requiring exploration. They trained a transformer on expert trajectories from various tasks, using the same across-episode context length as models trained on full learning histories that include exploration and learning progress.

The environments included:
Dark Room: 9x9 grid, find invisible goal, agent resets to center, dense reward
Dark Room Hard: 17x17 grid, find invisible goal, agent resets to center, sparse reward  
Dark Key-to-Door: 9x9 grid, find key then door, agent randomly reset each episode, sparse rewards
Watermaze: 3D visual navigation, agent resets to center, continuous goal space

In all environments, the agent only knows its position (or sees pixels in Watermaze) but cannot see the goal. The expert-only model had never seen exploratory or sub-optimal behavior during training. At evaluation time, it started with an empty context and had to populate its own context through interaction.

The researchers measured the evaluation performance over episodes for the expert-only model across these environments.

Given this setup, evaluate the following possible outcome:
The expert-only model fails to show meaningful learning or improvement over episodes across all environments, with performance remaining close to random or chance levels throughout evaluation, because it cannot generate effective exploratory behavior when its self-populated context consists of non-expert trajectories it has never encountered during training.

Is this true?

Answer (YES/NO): NO